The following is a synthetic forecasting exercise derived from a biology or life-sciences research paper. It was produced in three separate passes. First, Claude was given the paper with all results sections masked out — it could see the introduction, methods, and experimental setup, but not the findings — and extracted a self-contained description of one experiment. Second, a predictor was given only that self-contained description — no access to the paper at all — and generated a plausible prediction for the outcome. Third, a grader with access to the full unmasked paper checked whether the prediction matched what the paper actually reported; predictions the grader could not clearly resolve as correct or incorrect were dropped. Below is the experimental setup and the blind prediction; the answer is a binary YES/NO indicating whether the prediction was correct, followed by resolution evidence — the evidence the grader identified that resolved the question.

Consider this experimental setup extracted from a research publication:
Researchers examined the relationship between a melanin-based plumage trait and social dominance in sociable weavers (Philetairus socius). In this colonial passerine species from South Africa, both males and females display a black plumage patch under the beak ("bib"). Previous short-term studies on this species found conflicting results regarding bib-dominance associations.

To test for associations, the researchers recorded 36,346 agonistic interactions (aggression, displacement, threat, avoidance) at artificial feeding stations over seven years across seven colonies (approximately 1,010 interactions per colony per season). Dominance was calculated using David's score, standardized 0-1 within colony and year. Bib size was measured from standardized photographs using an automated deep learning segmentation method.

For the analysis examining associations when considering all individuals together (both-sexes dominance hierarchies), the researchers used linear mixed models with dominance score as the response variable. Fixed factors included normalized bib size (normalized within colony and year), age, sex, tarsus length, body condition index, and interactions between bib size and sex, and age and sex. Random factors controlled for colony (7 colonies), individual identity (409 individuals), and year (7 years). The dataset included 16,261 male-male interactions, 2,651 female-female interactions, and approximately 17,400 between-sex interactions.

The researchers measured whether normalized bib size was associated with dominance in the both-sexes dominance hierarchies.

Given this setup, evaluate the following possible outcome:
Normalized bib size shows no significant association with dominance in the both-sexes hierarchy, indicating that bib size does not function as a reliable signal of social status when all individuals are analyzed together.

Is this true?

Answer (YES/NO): YES